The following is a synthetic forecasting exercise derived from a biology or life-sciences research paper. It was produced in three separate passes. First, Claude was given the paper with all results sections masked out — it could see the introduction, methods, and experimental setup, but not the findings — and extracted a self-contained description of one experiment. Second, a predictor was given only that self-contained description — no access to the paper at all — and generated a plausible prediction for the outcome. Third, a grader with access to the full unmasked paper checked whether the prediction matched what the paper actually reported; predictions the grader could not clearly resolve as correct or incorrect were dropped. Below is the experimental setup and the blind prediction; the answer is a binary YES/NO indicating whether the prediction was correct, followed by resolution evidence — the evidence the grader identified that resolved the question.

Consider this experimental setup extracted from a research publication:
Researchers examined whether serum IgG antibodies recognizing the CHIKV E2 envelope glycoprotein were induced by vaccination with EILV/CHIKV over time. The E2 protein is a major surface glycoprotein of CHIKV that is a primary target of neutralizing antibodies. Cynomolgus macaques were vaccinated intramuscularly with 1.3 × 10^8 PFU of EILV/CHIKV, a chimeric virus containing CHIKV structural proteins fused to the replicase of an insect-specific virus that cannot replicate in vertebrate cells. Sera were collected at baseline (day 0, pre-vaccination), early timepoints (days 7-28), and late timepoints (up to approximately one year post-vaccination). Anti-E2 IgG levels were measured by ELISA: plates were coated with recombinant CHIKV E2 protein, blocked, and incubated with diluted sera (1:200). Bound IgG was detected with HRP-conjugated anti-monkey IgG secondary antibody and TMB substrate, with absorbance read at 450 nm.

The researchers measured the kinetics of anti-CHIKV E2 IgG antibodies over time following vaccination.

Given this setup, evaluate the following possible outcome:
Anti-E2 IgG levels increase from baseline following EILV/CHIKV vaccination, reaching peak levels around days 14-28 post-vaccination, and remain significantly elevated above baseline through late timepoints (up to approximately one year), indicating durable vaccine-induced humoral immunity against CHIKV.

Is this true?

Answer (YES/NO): NO